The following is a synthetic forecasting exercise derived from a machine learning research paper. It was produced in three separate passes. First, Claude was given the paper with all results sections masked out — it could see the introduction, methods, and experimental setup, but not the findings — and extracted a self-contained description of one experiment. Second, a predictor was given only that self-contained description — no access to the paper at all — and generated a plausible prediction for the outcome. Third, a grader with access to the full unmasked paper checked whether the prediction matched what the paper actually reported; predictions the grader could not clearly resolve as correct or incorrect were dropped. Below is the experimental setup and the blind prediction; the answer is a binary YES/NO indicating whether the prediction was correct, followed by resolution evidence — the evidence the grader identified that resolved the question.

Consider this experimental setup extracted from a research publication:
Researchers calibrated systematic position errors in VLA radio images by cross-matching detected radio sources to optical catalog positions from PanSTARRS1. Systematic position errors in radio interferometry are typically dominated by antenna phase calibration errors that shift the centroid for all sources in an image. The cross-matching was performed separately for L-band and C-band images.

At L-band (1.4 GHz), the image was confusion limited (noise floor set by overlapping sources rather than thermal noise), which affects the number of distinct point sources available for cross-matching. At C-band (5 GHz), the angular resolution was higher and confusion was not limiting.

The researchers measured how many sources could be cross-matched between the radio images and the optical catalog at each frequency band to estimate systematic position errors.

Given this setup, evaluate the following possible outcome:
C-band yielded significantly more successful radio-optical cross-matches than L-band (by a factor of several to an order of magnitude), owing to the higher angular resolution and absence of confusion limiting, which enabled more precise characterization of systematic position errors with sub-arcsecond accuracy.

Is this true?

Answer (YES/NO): YES